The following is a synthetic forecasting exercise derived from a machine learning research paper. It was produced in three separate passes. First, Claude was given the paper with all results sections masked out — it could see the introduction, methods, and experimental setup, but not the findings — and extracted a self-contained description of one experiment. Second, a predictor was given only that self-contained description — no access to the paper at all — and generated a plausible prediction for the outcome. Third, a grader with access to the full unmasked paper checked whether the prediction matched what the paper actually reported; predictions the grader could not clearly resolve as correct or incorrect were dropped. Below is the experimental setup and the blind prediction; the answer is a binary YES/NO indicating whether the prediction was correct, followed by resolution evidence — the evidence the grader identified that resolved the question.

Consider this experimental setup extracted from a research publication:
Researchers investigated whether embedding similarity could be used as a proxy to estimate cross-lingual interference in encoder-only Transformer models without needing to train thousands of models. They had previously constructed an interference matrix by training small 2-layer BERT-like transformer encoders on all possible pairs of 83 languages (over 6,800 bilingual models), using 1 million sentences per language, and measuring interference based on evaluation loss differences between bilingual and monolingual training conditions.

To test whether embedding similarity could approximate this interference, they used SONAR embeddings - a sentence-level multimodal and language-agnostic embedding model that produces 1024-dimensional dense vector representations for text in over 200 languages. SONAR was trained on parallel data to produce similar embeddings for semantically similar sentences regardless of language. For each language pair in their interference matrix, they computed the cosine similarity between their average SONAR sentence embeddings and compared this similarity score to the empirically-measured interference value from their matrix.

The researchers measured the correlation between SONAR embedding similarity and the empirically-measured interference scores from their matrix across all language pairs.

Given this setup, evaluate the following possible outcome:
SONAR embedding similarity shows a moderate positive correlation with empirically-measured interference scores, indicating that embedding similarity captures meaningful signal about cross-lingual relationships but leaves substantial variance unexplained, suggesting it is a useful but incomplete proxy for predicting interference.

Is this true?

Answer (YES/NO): NO